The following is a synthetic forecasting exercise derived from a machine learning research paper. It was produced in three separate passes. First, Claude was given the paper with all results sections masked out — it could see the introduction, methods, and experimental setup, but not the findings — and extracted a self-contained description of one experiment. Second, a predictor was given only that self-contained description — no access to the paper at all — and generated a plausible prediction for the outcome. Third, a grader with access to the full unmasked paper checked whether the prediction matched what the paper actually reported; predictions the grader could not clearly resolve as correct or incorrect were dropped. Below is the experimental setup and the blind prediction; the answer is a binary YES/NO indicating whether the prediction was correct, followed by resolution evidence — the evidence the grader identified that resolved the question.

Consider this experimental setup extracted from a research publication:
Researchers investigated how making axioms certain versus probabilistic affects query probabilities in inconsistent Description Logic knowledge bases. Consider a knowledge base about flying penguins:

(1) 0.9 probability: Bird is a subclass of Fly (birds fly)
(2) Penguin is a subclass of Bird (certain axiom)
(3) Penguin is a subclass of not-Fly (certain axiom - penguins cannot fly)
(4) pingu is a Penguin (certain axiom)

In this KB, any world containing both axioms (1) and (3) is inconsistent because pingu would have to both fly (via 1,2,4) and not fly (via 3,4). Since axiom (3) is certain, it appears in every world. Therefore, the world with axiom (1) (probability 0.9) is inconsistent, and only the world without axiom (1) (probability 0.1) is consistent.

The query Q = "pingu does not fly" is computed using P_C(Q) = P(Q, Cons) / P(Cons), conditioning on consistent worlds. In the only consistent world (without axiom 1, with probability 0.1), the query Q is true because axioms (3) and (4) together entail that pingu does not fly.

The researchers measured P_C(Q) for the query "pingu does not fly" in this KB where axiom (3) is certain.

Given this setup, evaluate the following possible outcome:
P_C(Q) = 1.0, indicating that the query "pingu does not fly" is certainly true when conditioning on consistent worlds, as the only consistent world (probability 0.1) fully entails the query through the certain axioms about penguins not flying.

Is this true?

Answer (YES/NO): YES